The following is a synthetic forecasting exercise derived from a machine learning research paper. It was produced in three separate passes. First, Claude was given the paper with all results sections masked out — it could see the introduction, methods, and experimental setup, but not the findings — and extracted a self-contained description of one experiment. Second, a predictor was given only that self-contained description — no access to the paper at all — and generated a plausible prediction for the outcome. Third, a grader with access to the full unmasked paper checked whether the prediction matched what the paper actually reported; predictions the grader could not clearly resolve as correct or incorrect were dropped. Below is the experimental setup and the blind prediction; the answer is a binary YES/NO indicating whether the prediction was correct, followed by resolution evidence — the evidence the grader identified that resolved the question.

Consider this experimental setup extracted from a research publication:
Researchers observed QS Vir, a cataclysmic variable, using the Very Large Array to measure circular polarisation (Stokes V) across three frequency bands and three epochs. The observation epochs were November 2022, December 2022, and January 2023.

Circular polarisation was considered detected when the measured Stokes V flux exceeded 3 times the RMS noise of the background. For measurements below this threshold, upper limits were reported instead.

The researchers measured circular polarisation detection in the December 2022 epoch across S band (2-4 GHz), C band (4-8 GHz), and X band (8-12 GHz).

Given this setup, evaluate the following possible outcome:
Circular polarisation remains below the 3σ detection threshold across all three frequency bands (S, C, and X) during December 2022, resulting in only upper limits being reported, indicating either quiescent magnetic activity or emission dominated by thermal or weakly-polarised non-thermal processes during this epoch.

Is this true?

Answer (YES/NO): YES